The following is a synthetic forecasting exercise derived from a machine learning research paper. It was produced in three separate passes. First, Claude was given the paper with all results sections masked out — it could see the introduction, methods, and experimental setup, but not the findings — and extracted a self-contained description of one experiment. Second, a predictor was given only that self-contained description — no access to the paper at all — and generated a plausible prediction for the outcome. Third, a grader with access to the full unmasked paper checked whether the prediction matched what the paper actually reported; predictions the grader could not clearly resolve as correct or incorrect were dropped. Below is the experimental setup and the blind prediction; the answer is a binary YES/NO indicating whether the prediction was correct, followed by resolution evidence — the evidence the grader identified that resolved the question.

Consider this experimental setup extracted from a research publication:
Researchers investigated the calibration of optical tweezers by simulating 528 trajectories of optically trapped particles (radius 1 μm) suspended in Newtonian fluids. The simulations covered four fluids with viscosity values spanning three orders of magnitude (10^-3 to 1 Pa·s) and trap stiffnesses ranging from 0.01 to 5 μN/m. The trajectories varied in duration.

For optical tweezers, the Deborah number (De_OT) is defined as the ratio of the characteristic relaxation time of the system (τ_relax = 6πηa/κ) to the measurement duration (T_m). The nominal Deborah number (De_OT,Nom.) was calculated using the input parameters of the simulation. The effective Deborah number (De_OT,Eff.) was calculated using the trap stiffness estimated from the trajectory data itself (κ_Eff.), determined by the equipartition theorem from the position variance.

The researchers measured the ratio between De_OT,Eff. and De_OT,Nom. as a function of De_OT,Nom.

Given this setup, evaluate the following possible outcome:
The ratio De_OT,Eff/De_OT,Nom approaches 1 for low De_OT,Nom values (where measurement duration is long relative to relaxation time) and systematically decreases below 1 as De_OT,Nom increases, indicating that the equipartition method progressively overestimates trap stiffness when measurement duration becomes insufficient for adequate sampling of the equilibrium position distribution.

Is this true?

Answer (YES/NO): YES